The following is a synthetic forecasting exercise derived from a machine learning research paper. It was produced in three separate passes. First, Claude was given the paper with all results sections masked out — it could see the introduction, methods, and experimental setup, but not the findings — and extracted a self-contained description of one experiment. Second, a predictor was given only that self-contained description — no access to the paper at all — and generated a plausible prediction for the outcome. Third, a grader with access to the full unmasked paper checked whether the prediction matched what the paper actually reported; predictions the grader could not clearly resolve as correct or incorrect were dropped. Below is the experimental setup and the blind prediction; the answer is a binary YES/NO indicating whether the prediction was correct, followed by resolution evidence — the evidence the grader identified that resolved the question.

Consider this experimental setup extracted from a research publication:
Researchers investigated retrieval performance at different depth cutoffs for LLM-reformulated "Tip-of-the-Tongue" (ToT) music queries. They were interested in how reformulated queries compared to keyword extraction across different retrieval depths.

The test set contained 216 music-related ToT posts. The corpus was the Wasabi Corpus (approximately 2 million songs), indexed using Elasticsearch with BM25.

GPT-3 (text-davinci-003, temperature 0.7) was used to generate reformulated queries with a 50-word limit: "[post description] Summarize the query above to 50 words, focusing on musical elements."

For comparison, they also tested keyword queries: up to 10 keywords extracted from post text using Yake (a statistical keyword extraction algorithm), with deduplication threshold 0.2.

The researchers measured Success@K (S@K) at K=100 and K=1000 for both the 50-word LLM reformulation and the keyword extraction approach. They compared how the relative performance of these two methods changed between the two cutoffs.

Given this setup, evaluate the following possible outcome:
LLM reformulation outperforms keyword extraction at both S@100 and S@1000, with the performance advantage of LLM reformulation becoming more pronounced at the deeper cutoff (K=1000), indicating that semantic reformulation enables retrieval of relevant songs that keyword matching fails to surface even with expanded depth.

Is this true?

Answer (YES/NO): YES